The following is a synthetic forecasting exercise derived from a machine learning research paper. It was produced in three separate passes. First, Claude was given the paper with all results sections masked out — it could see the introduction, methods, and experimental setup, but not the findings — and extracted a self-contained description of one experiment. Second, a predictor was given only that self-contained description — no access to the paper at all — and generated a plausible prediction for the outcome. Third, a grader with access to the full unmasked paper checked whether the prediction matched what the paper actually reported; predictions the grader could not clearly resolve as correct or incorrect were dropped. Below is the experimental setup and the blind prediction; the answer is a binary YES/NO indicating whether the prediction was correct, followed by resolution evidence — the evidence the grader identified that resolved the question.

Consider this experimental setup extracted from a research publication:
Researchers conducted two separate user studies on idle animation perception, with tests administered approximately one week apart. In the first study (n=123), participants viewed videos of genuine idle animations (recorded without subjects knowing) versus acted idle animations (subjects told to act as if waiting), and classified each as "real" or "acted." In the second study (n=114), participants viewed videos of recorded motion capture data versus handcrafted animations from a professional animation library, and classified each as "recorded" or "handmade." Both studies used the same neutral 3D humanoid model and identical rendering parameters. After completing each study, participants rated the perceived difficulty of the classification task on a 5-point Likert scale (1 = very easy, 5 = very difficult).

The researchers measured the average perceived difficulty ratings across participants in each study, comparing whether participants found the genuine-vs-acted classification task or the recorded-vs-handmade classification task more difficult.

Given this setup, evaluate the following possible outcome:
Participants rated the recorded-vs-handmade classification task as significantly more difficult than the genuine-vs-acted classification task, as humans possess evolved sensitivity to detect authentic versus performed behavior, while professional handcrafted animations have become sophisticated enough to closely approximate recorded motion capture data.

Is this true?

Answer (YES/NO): NO